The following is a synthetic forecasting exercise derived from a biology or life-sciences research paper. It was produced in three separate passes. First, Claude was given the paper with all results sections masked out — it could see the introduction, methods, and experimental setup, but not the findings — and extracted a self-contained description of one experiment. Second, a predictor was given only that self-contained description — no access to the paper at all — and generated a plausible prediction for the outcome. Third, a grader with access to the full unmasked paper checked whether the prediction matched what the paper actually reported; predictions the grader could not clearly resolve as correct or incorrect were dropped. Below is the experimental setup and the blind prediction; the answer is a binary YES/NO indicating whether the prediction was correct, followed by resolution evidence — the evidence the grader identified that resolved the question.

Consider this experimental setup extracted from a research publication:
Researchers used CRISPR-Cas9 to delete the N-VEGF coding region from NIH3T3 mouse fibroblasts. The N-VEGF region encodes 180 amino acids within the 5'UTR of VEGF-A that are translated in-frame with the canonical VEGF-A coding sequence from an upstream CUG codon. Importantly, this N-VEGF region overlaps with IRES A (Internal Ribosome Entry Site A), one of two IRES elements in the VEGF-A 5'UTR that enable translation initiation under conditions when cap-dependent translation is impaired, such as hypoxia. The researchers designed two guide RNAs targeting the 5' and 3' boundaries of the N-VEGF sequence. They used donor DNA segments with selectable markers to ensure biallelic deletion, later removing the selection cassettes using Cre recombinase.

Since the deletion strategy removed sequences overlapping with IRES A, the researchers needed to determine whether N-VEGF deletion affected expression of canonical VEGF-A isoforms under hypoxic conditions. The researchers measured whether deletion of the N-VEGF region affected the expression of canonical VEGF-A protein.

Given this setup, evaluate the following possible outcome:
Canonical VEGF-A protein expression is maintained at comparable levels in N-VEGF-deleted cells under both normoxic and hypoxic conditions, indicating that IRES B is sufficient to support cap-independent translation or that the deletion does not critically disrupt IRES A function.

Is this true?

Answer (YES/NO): NO